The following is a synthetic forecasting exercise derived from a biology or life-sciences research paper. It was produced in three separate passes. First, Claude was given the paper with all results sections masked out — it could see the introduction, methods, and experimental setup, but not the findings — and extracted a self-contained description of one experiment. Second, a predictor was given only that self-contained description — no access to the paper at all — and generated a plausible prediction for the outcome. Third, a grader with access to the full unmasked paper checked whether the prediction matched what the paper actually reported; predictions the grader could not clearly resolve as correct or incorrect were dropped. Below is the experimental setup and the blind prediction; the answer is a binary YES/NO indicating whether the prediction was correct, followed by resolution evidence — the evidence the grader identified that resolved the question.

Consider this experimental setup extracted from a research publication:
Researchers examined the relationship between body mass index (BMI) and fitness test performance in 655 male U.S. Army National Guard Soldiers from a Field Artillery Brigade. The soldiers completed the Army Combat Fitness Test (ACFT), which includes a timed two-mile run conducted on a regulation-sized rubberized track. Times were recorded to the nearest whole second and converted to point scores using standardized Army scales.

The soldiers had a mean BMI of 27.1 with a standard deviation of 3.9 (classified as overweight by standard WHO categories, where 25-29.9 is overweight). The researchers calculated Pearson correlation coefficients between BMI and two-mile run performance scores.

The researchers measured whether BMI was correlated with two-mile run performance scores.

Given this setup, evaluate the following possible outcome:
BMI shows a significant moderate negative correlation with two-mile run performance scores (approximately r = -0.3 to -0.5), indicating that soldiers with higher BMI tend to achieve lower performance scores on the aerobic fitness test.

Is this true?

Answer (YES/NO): NO